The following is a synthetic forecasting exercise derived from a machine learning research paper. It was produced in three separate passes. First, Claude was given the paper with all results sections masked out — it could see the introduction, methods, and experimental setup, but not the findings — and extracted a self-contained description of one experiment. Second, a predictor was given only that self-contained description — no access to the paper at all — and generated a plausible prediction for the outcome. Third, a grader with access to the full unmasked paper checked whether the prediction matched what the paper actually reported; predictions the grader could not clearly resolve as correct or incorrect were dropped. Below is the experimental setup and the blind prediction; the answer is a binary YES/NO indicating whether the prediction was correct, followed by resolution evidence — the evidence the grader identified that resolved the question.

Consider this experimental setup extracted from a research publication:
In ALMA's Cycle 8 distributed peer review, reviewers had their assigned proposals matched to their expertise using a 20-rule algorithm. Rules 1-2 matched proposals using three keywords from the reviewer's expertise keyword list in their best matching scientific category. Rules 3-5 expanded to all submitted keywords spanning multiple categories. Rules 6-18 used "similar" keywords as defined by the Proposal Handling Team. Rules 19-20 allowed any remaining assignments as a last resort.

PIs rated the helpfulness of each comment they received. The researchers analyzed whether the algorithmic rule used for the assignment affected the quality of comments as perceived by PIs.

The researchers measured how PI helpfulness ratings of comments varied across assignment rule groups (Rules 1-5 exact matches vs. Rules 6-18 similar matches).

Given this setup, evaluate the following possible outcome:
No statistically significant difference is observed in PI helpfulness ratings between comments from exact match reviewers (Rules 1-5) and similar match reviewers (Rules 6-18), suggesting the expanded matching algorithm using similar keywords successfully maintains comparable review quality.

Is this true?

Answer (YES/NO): YES